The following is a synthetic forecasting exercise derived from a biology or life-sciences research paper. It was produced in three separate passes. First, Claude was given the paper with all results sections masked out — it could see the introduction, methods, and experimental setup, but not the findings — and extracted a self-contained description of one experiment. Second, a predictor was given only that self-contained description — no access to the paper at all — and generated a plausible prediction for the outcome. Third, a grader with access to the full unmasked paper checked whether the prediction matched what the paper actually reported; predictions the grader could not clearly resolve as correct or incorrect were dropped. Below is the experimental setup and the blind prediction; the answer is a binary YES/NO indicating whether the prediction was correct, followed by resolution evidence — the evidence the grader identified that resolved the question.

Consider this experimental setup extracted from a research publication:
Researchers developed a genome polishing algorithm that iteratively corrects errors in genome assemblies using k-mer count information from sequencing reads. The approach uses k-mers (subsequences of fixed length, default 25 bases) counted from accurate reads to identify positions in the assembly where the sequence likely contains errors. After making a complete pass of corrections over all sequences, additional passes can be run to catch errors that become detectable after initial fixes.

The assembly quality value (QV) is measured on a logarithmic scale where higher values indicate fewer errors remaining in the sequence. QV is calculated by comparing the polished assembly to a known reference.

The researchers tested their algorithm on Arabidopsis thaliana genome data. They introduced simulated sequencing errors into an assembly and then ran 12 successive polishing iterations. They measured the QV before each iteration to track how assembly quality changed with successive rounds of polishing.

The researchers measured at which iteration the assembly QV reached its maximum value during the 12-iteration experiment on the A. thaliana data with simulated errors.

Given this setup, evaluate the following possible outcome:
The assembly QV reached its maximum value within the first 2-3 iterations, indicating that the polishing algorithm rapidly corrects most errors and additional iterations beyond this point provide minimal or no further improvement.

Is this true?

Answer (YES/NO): NO